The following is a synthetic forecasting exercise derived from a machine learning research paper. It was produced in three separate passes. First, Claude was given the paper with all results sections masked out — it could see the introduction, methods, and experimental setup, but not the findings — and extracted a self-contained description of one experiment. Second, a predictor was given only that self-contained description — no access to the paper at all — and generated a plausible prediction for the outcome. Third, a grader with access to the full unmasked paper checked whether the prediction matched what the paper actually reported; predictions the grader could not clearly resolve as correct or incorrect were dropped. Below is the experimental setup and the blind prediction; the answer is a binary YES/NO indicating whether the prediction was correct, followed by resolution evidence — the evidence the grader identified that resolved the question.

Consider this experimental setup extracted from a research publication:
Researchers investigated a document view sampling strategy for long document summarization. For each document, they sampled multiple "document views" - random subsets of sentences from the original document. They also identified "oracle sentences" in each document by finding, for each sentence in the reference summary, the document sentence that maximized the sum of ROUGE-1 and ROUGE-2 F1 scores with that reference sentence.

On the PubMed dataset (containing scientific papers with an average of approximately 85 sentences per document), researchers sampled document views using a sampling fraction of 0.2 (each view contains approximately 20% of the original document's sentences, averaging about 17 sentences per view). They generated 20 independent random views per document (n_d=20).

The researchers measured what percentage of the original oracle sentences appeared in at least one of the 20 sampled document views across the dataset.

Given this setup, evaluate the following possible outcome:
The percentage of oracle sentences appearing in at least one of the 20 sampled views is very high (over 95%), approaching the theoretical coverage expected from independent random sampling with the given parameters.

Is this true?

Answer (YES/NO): YES